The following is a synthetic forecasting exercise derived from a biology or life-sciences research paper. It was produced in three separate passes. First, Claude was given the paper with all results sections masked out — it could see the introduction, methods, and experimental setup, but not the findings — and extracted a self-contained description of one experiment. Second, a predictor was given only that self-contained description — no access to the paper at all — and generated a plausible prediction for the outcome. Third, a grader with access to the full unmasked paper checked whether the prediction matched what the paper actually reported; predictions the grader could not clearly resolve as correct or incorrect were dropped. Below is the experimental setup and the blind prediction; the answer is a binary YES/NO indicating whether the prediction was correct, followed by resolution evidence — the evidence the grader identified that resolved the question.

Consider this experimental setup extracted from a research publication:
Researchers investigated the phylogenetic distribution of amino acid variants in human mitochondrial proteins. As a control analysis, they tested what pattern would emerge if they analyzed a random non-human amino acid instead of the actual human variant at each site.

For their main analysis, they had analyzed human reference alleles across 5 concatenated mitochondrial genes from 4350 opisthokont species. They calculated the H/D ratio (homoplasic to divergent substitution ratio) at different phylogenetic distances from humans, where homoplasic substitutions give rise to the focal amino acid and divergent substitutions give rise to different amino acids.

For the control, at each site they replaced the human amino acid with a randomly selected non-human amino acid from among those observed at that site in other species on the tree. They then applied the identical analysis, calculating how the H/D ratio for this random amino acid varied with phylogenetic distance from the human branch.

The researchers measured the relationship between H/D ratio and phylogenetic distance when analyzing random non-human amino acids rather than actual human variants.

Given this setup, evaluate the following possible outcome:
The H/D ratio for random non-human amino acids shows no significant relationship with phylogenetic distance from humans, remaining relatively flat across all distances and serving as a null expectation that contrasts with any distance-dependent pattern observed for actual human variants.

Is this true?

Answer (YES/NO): YES